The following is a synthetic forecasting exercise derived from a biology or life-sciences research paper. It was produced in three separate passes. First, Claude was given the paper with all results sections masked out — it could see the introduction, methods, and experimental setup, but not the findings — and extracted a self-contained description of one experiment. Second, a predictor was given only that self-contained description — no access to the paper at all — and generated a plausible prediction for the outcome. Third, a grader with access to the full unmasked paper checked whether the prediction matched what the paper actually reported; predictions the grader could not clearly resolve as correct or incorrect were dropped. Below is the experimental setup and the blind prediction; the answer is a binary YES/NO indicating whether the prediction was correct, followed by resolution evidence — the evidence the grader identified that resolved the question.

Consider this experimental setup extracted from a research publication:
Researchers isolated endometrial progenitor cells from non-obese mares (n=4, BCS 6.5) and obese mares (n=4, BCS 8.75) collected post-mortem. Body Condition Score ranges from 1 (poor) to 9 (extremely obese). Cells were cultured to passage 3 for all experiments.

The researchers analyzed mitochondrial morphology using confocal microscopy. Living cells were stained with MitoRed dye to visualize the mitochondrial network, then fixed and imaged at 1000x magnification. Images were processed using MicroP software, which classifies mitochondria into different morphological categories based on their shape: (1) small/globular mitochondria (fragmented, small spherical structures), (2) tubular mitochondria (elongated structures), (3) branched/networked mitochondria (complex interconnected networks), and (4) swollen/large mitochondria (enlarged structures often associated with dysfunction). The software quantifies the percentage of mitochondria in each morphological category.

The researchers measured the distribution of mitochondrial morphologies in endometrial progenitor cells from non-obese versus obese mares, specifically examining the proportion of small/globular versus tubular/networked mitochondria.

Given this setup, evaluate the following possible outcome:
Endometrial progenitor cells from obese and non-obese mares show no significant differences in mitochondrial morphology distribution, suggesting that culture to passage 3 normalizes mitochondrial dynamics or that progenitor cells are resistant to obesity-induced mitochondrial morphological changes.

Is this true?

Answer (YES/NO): NO